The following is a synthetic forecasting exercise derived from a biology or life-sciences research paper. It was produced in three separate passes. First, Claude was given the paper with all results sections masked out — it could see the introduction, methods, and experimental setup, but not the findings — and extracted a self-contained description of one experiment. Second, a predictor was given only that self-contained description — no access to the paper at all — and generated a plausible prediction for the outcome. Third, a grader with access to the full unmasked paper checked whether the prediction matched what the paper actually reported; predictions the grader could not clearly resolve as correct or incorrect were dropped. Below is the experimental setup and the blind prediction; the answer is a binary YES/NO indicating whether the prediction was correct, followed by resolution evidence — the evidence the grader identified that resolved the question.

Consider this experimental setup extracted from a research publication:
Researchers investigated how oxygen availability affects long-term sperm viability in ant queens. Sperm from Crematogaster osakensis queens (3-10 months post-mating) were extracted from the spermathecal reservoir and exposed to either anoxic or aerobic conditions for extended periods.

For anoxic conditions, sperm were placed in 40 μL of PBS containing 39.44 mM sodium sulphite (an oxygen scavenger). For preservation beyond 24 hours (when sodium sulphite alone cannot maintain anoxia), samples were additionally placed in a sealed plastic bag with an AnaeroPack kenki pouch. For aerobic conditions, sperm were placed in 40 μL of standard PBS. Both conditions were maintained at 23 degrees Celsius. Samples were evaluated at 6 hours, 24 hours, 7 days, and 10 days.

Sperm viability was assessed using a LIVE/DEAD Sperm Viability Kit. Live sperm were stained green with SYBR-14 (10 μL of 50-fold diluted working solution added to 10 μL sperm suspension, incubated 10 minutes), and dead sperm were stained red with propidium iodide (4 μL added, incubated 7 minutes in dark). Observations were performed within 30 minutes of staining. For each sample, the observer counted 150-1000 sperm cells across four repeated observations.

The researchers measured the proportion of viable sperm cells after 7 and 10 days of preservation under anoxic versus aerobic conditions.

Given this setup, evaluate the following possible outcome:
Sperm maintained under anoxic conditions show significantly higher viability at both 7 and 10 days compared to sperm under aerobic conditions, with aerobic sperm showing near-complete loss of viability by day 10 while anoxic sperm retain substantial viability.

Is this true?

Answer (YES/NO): YES